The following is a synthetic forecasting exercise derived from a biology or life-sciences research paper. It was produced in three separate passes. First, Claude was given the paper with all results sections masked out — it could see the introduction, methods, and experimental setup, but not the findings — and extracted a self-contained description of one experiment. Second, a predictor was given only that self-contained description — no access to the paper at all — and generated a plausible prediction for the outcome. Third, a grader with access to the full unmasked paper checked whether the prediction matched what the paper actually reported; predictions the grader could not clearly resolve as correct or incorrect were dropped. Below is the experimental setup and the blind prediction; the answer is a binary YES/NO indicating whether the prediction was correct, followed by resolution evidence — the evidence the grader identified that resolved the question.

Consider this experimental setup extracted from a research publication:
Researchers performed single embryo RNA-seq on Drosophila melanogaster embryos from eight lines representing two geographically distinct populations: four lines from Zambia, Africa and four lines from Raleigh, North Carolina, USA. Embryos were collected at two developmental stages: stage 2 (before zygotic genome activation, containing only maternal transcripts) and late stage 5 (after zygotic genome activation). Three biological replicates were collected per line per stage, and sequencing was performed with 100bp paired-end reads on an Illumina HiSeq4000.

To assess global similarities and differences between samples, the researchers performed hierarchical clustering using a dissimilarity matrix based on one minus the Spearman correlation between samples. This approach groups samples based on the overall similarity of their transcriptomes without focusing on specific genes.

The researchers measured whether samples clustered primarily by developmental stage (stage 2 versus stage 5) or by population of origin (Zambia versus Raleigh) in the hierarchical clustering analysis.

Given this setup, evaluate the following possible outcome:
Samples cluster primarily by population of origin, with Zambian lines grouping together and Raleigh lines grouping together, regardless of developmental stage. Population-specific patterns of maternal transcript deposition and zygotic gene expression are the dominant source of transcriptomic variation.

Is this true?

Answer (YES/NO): NO